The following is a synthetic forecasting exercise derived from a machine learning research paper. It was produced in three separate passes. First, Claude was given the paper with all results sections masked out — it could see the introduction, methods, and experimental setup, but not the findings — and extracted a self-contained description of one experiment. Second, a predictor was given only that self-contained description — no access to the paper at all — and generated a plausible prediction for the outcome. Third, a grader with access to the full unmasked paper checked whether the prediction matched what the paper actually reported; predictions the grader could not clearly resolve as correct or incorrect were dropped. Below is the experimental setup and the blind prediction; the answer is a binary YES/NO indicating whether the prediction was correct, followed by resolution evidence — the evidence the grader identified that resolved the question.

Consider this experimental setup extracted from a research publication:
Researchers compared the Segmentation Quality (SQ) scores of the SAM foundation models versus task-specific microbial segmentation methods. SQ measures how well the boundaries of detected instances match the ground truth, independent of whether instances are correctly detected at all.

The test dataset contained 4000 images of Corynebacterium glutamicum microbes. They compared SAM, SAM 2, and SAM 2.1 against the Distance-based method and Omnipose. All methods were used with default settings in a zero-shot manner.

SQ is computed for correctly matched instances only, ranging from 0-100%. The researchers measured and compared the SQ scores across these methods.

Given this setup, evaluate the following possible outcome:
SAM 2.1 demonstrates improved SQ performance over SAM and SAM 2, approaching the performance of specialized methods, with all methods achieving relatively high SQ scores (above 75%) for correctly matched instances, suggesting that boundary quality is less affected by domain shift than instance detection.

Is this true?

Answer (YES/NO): NO